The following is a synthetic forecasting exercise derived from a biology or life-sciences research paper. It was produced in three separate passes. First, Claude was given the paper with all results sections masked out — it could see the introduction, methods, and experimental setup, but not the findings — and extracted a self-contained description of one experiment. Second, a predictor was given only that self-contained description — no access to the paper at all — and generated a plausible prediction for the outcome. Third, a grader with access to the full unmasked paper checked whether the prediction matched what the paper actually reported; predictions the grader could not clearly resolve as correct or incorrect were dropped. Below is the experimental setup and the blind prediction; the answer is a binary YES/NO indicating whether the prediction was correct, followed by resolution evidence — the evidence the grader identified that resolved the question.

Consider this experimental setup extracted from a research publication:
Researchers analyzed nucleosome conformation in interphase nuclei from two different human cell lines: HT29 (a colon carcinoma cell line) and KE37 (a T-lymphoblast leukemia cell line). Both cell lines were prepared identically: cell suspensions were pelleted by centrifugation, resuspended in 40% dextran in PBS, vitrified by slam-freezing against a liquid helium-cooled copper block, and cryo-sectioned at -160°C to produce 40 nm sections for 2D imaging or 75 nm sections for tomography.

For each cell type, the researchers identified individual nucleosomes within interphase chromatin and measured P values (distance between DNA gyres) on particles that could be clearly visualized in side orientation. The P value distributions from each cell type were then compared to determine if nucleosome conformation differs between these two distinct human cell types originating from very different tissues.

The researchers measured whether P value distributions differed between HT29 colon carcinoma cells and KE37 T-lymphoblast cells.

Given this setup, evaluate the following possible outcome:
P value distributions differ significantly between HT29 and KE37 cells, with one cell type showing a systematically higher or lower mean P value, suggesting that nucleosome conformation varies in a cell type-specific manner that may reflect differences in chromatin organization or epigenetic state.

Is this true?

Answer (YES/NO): NO